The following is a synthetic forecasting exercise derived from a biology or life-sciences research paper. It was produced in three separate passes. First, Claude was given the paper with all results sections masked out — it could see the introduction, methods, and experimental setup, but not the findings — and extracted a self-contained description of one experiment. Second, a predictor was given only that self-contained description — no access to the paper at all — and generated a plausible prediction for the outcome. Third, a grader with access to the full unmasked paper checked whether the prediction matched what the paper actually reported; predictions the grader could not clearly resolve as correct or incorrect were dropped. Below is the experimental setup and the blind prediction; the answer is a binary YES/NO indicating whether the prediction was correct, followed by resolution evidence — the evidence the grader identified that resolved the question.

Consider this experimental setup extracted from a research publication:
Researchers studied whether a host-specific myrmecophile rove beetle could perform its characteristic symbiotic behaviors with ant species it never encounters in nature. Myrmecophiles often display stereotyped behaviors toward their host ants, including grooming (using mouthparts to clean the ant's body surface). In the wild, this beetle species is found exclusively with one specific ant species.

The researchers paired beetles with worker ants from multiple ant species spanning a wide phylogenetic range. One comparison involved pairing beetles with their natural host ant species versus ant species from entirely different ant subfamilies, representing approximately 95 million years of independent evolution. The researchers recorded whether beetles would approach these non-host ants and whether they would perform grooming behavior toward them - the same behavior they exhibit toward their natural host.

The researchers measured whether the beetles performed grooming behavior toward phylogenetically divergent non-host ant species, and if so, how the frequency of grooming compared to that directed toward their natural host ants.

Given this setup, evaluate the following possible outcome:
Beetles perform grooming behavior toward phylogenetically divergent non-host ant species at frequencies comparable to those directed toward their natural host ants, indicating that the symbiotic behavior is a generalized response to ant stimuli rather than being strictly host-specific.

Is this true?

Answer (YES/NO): YES